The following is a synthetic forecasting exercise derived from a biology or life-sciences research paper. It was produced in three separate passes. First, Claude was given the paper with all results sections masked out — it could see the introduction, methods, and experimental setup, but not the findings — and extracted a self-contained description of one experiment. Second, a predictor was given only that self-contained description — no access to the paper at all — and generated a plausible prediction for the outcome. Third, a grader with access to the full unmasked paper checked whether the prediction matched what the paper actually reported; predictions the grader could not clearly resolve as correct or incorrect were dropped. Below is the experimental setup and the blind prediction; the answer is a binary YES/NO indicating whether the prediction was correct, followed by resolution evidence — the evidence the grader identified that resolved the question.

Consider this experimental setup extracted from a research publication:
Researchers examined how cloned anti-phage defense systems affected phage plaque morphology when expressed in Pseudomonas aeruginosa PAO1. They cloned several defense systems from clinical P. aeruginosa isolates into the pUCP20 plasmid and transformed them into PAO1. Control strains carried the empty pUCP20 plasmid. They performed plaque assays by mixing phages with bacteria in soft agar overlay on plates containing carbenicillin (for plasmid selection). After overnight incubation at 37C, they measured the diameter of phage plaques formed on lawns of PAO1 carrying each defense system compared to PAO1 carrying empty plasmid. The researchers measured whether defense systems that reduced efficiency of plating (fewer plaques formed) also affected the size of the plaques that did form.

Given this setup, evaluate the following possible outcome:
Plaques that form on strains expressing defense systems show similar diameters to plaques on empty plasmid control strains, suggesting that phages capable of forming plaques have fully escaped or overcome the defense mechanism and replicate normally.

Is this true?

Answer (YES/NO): NO